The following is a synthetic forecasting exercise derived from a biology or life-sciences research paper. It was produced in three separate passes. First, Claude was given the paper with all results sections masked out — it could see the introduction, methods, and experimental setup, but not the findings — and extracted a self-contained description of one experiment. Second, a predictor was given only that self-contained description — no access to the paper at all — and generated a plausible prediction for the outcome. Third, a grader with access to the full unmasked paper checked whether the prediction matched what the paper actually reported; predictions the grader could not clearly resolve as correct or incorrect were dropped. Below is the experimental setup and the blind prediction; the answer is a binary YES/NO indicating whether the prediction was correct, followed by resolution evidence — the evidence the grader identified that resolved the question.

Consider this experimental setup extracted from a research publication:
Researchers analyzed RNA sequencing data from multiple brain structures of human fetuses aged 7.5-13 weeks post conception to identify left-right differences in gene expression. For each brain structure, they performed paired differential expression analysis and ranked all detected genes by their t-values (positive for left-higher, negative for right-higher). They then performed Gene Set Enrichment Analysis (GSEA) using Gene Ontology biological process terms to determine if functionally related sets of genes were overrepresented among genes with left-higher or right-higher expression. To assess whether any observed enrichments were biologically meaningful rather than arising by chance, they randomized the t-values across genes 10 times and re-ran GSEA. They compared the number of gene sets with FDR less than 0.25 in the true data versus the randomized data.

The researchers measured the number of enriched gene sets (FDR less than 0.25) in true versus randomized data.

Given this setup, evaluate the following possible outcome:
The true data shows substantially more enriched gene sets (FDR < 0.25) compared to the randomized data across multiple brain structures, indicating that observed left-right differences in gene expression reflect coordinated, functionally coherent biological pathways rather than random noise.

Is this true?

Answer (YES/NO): YES